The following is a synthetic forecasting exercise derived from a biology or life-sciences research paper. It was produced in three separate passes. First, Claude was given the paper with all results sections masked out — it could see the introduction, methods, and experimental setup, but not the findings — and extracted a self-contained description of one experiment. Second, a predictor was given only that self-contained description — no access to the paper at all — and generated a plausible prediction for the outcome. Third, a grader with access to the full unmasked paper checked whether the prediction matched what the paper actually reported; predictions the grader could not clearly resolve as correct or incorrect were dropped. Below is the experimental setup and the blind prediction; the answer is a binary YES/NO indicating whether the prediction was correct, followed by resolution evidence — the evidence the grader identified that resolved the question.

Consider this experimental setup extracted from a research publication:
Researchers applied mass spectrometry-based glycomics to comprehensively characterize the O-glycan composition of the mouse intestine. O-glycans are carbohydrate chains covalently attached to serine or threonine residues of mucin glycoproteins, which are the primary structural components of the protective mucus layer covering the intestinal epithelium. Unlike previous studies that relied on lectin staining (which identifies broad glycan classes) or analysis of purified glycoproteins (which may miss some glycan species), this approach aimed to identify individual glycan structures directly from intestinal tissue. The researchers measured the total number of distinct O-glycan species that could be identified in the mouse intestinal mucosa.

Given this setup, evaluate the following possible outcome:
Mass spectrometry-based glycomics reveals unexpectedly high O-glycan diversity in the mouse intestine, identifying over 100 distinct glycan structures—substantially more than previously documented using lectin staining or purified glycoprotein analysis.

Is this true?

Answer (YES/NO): NO